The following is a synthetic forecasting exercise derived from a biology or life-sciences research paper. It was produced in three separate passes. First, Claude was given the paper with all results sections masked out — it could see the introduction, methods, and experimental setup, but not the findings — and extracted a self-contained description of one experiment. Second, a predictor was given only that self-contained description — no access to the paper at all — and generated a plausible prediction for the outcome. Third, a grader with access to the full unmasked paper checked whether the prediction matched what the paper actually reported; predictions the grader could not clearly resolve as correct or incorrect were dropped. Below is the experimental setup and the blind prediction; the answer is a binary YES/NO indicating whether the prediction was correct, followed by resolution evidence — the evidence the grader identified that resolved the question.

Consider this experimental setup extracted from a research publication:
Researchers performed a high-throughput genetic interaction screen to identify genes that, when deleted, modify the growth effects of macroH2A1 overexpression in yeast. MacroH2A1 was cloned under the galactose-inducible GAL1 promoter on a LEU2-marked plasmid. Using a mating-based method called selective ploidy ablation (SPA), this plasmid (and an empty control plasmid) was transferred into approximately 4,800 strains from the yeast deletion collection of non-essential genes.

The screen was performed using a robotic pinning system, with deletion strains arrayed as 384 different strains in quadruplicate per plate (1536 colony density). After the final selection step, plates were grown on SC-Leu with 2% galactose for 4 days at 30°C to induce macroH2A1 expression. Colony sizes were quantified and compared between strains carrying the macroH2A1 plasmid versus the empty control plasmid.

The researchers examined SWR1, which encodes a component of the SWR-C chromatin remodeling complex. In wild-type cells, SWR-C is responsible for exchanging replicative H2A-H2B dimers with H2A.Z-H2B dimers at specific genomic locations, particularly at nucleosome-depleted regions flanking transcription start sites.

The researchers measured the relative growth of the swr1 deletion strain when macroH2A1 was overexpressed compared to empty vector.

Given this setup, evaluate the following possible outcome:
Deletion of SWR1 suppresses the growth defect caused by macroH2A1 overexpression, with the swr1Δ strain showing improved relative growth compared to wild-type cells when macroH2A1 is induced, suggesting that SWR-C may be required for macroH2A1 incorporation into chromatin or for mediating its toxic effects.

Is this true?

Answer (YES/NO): NO